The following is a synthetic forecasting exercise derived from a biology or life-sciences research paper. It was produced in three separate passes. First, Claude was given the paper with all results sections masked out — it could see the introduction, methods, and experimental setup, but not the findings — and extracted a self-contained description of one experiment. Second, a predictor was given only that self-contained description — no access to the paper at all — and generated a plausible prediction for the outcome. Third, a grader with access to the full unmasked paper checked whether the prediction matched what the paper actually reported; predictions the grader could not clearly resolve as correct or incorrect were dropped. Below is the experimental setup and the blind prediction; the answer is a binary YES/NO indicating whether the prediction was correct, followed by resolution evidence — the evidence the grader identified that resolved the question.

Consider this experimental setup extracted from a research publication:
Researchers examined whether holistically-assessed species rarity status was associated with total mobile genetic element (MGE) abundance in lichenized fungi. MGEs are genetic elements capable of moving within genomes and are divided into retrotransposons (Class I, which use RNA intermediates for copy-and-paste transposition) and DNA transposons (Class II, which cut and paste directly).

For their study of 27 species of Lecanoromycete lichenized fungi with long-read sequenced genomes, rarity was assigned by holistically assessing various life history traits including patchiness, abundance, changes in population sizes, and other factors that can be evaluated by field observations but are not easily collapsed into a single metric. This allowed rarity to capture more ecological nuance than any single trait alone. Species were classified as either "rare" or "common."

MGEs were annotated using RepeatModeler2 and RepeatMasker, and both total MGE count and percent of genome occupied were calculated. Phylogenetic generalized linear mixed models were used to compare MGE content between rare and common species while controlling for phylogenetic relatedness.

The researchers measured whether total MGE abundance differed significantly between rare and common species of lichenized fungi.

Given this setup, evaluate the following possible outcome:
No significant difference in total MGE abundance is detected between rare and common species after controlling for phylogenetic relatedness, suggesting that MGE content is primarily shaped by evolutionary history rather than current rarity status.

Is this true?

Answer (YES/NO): YES